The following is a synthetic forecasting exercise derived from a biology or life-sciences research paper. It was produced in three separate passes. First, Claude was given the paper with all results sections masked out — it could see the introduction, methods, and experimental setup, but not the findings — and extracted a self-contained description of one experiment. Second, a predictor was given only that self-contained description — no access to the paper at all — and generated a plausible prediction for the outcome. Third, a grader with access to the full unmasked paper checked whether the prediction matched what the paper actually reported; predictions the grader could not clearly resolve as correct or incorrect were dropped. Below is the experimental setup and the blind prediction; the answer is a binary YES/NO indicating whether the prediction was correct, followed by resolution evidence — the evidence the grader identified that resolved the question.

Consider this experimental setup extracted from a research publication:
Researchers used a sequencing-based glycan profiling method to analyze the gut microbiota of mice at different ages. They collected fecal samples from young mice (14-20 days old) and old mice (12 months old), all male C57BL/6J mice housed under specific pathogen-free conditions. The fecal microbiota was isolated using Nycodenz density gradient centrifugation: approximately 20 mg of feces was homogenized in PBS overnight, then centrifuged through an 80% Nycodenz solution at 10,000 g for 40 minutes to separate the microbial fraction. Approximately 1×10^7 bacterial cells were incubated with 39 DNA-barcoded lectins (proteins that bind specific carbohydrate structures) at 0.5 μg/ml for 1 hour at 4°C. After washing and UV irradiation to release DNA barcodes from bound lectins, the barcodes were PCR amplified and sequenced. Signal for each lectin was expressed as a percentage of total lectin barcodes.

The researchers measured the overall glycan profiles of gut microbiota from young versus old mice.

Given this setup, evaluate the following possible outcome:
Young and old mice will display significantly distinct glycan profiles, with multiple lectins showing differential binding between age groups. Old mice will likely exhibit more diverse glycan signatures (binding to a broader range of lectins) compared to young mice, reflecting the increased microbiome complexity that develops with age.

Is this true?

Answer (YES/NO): NO